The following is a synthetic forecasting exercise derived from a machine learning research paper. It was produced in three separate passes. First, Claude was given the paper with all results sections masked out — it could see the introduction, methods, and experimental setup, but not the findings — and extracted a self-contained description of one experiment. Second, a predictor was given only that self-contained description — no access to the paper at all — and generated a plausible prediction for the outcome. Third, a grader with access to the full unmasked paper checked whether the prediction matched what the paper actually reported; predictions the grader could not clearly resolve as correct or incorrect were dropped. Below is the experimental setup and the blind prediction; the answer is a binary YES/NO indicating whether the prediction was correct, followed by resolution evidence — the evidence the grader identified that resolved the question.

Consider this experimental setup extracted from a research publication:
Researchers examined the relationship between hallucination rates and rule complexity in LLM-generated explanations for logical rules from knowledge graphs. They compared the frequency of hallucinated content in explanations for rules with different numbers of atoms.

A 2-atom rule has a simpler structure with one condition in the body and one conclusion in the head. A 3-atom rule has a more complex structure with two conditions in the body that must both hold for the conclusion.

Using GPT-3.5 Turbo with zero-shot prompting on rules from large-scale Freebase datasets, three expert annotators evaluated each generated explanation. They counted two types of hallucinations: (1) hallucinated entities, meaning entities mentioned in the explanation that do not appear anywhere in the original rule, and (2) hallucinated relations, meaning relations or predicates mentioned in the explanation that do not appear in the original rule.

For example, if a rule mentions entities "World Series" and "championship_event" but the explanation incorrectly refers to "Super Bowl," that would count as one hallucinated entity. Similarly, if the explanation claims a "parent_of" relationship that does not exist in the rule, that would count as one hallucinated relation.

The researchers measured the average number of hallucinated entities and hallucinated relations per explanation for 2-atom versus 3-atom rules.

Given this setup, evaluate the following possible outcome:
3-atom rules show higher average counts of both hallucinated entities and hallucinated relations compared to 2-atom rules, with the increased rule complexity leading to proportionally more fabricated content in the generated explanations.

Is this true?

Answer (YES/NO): YES